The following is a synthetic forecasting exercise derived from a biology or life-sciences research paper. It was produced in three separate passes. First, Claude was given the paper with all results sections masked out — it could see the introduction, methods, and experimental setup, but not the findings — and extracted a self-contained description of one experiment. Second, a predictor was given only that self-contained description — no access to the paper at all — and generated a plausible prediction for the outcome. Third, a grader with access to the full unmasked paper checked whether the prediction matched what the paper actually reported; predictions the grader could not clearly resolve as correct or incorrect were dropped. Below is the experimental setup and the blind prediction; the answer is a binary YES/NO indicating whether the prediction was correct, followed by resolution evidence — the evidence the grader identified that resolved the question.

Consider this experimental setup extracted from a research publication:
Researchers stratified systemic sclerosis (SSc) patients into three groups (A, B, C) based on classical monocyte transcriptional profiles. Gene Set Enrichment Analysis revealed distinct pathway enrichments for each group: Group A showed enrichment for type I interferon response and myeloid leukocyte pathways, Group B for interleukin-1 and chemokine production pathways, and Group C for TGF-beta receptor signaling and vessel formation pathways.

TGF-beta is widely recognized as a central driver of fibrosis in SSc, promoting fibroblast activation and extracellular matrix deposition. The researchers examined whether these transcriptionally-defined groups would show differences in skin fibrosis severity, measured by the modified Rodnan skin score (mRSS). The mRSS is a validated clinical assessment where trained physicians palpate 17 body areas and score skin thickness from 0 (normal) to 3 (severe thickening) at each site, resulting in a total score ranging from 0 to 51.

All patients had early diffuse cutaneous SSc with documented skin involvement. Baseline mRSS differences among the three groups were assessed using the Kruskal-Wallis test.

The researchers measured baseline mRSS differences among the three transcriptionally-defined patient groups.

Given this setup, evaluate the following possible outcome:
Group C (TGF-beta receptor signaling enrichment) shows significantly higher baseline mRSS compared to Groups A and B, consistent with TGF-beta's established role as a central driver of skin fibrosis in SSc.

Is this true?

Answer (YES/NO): NO